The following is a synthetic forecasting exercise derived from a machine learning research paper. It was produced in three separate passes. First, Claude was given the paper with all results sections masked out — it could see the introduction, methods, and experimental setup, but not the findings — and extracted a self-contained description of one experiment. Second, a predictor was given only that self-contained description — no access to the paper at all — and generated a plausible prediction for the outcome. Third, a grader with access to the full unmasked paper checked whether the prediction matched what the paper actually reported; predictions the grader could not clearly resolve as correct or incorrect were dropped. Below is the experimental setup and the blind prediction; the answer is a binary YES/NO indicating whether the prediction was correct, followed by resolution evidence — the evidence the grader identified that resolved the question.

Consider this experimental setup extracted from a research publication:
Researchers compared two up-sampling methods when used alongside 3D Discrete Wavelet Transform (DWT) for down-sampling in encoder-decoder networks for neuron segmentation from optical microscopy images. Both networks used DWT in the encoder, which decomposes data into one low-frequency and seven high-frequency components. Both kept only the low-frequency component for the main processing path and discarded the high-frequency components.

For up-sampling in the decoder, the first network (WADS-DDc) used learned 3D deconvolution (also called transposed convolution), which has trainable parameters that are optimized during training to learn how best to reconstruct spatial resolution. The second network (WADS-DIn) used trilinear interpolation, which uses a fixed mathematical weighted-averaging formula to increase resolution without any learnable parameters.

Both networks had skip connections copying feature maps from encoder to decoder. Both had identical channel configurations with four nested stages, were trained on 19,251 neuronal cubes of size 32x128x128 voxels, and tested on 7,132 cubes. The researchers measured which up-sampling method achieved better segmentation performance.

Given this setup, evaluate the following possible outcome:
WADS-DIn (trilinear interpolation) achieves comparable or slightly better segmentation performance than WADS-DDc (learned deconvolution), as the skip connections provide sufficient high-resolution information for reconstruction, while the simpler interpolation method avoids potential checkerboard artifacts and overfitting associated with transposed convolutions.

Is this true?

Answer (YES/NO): NO